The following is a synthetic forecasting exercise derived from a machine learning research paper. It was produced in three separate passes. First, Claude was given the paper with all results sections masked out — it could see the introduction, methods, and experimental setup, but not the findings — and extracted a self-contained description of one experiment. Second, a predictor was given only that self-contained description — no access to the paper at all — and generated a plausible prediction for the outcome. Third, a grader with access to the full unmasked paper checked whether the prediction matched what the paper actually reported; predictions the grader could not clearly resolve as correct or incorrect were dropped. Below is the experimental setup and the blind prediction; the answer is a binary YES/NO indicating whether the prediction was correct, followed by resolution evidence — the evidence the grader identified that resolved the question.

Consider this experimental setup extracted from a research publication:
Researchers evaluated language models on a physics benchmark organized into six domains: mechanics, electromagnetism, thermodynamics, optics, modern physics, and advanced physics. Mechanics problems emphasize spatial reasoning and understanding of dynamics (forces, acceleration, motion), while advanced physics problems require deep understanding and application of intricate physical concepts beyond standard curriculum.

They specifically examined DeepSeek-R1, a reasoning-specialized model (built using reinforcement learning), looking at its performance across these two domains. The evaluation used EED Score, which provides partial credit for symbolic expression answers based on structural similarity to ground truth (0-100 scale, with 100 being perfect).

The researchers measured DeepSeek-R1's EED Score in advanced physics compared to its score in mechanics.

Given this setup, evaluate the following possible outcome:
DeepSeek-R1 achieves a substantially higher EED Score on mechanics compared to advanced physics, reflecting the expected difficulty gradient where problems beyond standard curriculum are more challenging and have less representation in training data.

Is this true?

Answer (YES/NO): NO